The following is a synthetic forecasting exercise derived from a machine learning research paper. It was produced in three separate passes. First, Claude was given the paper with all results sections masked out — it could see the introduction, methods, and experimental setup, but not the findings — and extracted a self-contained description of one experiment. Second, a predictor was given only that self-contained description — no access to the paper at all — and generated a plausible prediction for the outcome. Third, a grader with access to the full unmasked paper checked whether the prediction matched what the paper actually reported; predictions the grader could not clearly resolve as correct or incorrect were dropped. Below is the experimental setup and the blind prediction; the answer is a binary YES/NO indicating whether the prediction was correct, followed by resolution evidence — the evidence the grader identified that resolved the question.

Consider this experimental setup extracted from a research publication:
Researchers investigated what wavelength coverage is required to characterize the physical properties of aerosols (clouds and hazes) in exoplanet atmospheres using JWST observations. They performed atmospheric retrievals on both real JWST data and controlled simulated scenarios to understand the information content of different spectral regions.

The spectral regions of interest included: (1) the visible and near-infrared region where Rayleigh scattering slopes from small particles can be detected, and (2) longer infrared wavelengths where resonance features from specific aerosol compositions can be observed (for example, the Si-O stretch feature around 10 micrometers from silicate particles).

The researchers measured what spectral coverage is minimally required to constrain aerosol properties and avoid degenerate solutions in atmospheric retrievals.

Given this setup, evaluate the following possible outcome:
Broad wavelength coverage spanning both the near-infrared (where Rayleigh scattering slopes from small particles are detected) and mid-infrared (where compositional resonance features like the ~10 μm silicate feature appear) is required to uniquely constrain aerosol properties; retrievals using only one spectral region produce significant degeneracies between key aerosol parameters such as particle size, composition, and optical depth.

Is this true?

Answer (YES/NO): YES